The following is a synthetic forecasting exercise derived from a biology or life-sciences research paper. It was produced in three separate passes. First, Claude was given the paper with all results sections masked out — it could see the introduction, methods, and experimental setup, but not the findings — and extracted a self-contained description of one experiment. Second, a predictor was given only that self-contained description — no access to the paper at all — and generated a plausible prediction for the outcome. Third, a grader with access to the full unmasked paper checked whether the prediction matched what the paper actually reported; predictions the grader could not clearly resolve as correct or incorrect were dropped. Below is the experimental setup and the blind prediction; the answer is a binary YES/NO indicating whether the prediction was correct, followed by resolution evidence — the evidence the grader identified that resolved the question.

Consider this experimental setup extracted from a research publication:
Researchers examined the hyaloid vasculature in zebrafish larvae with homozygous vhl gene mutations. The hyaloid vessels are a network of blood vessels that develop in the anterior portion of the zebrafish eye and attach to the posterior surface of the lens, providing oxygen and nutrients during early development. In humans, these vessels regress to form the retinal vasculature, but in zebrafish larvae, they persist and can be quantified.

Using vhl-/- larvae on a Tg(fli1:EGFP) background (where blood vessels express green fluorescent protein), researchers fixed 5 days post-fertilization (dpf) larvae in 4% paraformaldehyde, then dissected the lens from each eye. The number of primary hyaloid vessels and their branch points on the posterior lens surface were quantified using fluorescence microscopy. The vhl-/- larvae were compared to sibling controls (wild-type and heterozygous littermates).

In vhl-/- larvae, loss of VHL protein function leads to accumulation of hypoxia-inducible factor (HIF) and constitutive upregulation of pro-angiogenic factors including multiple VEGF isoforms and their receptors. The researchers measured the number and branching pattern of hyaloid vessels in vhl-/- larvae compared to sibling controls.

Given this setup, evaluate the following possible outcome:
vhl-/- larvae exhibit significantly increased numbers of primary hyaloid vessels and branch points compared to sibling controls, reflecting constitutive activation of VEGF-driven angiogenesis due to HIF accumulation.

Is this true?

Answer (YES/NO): NO